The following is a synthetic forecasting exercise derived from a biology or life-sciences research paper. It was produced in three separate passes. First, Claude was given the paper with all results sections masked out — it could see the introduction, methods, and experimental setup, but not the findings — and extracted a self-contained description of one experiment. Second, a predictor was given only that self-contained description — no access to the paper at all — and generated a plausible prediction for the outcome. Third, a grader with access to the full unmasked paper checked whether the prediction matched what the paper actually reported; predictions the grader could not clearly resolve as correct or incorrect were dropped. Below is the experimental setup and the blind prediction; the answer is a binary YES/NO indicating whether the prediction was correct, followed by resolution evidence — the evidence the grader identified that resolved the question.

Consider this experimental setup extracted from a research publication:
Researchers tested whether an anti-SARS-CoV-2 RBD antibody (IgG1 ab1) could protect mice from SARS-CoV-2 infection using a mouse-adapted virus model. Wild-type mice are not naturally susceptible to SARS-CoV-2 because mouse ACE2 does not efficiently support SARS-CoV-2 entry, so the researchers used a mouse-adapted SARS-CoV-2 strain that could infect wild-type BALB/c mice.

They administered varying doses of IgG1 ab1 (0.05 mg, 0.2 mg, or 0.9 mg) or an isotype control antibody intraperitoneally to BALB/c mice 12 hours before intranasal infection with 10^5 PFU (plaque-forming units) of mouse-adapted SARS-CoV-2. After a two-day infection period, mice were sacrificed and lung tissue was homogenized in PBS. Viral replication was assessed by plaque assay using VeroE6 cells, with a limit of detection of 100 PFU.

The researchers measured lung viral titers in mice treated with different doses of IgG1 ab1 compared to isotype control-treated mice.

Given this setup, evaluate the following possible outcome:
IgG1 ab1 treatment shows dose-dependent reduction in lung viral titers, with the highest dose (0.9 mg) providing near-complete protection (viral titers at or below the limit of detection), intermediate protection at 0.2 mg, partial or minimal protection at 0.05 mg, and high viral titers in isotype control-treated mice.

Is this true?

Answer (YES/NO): YES